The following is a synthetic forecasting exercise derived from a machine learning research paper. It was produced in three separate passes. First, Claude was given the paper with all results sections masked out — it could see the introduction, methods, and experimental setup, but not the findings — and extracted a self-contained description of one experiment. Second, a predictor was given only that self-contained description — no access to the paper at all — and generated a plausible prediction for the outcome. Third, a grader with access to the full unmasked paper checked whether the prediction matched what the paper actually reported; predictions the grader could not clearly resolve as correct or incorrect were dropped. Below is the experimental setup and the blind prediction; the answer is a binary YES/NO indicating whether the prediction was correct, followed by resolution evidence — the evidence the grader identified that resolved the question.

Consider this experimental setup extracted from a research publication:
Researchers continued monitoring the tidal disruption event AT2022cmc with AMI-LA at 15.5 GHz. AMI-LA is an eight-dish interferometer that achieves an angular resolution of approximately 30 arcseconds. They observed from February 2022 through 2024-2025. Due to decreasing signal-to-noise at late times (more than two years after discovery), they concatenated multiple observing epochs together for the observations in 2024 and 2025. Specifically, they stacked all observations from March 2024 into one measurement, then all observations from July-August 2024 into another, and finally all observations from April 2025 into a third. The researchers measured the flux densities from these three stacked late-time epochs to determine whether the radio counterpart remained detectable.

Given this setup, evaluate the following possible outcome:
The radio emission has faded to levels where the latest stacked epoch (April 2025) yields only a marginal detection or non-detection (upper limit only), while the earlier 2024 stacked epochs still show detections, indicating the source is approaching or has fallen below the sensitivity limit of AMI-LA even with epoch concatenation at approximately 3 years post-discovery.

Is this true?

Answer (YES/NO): NO